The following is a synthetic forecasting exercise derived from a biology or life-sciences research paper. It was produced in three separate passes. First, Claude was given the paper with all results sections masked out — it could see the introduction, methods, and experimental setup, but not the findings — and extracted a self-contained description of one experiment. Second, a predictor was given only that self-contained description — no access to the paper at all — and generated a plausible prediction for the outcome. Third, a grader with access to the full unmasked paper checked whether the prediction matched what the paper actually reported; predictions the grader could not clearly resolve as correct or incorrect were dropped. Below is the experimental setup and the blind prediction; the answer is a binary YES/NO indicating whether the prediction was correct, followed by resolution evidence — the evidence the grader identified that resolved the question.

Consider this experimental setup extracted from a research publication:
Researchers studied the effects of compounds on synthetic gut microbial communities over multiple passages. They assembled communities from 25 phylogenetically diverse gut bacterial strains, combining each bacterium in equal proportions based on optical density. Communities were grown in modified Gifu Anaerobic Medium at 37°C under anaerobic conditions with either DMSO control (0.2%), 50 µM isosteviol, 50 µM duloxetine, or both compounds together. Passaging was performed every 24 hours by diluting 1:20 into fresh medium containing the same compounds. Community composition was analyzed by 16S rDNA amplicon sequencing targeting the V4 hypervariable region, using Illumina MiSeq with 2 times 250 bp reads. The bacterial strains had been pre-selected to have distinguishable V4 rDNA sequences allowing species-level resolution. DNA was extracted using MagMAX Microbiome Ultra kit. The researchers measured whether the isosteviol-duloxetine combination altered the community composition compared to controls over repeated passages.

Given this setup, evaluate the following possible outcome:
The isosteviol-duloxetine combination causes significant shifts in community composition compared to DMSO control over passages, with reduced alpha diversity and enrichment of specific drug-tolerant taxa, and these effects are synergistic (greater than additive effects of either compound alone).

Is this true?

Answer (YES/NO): YES